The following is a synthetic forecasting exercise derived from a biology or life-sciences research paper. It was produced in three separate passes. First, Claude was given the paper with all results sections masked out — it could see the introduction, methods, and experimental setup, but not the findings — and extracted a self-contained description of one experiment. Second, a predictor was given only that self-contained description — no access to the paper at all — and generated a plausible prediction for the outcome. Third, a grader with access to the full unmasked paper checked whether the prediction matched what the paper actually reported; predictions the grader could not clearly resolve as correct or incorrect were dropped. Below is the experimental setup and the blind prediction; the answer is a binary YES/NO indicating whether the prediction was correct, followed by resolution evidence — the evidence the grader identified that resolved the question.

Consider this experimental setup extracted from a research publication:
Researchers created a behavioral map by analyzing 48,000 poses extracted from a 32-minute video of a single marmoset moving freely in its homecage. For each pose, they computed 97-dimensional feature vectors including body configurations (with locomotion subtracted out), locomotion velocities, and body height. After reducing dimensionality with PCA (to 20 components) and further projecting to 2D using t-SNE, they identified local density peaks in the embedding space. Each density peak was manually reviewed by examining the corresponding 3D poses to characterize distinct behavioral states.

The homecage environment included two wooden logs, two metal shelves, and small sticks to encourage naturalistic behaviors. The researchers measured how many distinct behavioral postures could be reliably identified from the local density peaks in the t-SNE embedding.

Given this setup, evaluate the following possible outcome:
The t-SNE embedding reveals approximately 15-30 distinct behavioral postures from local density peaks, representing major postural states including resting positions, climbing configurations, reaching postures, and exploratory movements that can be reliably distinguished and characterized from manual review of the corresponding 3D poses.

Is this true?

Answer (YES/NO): NO